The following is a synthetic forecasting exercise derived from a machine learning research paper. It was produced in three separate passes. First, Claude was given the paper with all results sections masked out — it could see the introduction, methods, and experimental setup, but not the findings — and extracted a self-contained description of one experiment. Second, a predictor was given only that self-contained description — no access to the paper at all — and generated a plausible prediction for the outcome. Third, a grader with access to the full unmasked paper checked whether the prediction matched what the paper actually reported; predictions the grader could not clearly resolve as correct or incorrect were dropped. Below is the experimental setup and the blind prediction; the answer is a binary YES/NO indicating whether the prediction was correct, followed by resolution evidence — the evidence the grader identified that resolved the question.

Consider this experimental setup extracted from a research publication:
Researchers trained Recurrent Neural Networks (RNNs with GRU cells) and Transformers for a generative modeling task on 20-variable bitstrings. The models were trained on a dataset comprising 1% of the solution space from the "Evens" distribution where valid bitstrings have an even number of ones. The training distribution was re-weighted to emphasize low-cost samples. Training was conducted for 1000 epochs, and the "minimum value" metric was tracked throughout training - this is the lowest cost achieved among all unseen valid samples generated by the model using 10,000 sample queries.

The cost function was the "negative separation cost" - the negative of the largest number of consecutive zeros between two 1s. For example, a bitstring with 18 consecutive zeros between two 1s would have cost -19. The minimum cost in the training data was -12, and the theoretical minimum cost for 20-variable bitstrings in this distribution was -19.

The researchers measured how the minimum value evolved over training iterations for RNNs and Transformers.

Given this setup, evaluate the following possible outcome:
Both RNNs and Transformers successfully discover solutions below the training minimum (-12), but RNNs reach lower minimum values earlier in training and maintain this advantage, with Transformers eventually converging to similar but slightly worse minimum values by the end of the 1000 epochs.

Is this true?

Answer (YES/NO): NO